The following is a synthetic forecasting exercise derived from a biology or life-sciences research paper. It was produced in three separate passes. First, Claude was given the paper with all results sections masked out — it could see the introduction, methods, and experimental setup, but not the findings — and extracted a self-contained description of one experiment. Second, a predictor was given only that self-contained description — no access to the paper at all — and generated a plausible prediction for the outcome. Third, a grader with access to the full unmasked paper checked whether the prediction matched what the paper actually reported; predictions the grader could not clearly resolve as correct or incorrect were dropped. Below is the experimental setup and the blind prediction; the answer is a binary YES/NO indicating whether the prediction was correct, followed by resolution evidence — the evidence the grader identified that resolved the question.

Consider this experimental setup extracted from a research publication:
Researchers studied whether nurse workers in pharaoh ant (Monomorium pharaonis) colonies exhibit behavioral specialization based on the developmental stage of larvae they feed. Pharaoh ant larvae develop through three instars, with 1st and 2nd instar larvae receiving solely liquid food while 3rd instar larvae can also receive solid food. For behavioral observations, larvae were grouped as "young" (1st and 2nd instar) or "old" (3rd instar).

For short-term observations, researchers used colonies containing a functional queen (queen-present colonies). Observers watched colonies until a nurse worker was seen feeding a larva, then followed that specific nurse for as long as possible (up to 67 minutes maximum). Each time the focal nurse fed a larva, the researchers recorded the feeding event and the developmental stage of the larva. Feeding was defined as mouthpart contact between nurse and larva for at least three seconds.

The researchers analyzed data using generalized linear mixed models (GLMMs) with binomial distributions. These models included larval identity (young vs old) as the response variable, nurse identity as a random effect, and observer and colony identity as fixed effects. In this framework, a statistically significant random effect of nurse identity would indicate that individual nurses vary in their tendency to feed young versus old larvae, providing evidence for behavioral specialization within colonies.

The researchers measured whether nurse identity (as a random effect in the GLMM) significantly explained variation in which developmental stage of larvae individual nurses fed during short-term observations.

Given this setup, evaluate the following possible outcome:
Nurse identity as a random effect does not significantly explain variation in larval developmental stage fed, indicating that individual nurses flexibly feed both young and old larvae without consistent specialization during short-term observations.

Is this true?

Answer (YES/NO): NO